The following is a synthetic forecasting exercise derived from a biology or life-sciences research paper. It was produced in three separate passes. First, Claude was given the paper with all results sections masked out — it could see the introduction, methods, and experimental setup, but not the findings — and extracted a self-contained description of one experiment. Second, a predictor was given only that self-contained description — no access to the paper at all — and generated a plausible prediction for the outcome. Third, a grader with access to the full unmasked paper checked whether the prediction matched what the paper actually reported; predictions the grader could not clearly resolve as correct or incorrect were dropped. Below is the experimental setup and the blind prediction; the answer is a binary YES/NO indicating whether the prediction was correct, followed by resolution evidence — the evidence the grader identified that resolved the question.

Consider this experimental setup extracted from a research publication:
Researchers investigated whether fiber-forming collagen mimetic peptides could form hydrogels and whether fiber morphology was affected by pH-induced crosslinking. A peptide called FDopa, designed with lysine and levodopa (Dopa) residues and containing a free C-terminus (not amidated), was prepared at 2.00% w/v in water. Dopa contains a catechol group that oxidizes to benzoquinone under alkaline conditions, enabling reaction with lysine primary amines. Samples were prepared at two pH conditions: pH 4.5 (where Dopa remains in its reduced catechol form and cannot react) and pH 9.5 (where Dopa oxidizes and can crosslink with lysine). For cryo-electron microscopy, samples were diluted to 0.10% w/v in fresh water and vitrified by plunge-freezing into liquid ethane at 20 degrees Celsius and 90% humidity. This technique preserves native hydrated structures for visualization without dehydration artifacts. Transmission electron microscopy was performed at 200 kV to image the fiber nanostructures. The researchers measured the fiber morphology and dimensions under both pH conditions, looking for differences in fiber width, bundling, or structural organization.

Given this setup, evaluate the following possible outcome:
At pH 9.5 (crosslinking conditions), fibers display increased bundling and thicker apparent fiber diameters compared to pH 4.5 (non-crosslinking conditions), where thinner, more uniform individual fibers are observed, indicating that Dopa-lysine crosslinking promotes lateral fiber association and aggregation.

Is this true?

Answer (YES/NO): YES